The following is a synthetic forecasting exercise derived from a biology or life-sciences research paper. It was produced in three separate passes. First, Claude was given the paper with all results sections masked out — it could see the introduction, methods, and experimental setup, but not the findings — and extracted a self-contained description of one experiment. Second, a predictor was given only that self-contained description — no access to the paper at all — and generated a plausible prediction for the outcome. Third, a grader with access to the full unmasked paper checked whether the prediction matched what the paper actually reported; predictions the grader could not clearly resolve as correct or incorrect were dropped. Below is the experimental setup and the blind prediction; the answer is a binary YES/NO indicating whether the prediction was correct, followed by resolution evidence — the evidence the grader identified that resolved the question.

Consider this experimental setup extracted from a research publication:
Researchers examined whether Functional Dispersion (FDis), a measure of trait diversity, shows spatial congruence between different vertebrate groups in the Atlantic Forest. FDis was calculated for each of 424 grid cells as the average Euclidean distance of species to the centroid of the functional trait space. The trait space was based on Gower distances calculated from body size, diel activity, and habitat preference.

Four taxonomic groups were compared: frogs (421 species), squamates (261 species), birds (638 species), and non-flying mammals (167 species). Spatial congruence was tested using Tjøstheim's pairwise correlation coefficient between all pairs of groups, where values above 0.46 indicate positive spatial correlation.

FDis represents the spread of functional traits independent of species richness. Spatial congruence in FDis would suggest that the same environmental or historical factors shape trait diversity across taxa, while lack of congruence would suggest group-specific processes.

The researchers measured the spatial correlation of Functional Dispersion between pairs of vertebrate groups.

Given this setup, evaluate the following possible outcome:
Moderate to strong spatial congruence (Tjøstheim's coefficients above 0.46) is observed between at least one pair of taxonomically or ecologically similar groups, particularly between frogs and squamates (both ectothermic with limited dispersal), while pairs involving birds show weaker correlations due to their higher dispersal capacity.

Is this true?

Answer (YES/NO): NO